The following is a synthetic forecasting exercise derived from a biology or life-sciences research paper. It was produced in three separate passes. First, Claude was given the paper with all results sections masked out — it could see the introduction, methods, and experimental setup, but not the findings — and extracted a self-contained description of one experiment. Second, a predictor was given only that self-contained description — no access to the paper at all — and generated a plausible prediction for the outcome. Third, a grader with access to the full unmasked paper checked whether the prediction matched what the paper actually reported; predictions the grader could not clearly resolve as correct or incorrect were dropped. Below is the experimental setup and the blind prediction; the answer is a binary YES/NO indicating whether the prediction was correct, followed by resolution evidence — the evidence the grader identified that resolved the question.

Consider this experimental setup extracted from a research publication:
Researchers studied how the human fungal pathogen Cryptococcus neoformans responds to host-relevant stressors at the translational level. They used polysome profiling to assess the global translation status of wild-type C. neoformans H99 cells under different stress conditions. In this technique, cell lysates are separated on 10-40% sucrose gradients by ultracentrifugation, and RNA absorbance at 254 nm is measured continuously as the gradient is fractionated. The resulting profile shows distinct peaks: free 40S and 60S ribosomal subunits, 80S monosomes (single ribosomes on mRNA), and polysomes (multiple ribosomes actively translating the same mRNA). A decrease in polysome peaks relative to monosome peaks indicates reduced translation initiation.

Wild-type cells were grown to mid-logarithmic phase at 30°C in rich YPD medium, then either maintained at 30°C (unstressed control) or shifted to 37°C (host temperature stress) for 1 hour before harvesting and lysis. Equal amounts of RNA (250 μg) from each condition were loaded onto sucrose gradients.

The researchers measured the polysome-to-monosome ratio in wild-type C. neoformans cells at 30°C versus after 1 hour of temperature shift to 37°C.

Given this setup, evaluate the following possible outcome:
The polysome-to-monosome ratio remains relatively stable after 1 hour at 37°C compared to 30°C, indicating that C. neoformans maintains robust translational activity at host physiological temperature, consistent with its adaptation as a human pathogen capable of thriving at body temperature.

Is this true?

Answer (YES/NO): NO